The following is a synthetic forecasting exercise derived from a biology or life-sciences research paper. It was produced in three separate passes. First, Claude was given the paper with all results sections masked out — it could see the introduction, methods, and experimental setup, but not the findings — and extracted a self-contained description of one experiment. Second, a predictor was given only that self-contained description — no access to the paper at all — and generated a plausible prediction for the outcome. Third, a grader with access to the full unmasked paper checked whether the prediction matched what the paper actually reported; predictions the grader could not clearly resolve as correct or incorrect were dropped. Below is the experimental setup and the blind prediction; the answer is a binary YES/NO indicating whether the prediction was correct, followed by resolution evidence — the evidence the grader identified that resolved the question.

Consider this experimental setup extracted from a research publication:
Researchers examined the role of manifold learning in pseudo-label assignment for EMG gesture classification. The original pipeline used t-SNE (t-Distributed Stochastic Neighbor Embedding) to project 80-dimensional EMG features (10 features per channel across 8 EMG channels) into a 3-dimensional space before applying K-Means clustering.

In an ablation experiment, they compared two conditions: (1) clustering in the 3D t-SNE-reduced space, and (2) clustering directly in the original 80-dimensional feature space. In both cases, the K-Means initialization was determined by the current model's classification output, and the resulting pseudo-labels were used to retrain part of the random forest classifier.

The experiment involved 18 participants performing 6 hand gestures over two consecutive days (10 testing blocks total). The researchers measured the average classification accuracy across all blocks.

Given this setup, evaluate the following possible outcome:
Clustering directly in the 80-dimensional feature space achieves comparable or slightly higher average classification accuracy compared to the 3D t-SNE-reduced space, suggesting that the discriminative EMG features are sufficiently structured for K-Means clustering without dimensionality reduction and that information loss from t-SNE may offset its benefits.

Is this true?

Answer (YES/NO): NO